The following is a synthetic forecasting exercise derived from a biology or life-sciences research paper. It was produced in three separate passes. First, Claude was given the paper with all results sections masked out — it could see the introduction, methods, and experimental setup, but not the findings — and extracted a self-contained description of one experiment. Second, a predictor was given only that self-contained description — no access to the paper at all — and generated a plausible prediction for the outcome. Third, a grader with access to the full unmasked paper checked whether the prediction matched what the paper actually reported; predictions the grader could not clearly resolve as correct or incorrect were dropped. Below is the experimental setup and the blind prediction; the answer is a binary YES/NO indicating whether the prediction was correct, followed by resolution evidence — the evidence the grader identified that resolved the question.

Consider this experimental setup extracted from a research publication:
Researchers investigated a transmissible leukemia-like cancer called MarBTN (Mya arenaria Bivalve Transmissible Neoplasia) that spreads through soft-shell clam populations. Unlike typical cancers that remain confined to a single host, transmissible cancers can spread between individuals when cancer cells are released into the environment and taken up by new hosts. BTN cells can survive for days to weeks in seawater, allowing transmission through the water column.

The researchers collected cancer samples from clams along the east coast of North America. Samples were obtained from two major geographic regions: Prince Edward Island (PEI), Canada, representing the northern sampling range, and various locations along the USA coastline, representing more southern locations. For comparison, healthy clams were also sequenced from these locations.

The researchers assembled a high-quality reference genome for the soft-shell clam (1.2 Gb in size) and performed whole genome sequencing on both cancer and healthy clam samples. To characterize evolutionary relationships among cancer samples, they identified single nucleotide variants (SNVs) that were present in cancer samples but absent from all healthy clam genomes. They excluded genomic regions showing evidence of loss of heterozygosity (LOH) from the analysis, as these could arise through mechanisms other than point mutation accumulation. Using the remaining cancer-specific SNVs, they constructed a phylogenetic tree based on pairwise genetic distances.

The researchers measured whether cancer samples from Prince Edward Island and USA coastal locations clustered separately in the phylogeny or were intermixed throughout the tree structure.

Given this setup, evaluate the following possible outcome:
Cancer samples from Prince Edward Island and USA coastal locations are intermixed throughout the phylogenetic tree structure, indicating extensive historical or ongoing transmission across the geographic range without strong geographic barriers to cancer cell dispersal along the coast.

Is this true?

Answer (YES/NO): NO